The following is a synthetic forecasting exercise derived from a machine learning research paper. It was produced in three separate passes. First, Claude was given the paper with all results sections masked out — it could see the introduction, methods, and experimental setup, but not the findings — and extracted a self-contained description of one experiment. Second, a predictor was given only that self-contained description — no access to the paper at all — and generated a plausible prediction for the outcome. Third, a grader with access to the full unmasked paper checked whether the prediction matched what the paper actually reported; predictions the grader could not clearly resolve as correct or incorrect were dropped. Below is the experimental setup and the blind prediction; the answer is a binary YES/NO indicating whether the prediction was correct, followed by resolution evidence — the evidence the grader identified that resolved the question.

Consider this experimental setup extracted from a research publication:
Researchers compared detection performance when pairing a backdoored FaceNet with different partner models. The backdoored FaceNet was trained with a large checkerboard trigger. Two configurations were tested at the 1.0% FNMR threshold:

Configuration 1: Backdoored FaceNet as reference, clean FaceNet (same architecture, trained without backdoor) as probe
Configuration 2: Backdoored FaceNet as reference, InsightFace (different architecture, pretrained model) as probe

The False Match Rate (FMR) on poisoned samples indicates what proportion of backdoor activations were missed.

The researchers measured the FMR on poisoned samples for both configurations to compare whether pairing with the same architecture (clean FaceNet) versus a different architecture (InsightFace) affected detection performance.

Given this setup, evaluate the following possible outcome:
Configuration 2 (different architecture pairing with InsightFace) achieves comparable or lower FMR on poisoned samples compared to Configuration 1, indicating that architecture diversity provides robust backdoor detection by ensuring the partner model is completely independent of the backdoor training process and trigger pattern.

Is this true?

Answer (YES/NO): NO